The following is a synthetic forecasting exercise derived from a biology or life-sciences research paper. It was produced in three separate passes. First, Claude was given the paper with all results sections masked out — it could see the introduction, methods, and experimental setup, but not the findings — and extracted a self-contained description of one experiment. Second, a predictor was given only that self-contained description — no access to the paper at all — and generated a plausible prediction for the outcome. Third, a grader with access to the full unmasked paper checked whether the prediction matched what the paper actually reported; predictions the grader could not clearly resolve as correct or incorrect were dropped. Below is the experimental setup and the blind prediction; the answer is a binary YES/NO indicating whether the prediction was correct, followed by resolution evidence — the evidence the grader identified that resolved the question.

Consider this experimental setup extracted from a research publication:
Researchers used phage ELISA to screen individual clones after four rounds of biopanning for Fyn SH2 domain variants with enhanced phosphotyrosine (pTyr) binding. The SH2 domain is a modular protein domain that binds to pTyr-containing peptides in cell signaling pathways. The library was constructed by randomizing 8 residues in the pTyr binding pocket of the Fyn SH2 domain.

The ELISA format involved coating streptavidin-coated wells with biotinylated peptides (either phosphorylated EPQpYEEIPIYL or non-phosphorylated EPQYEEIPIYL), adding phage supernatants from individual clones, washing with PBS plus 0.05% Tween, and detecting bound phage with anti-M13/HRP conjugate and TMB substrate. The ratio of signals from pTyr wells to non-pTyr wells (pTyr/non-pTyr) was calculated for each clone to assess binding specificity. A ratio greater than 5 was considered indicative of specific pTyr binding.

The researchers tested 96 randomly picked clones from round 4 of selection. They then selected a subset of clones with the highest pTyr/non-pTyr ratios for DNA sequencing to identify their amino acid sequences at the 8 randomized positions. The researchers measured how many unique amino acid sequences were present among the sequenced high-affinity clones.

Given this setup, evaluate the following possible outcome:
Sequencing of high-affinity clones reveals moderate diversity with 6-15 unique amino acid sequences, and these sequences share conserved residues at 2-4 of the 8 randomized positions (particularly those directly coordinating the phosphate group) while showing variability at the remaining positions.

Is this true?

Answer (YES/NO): NO